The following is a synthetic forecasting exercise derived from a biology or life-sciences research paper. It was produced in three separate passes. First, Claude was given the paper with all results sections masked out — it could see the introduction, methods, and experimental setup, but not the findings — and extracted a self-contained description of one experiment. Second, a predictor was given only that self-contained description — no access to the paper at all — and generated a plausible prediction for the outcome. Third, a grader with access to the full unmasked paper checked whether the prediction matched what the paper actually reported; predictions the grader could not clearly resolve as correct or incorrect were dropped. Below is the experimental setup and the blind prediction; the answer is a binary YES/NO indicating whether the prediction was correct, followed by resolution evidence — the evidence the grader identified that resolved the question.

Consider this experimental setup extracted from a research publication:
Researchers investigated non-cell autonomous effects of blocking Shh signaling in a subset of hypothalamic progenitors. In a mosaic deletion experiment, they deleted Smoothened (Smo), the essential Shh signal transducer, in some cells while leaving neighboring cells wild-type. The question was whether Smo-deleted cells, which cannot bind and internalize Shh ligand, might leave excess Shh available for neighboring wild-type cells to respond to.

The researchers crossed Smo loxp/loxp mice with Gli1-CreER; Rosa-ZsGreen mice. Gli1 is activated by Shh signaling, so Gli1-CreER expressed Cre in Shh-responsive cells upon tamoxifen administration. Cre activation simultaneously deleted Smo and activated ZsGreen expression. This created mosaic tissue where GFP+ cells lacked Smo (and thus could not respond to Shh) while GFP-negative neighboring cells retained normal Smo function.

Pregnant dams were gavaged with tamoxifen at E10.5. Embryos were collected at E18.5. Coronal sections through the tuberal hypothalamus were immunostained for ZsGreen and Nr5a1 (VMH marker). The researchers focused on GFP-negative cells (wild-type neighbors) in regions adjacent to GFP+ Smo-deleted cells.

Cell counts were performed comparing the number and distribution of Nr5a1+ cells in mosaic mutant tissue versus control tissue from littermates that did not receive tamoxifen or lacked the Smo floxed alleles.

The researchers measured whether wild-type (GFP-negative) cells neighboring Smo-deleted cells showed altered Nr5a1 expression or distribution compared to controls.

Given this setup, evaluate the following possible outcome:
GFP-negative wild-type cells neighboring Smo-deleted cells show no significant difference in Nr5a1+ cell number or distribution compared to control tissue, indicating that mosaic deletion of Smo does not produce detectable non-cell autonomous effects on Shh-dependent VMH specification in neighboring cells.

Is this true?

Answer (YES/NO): NO